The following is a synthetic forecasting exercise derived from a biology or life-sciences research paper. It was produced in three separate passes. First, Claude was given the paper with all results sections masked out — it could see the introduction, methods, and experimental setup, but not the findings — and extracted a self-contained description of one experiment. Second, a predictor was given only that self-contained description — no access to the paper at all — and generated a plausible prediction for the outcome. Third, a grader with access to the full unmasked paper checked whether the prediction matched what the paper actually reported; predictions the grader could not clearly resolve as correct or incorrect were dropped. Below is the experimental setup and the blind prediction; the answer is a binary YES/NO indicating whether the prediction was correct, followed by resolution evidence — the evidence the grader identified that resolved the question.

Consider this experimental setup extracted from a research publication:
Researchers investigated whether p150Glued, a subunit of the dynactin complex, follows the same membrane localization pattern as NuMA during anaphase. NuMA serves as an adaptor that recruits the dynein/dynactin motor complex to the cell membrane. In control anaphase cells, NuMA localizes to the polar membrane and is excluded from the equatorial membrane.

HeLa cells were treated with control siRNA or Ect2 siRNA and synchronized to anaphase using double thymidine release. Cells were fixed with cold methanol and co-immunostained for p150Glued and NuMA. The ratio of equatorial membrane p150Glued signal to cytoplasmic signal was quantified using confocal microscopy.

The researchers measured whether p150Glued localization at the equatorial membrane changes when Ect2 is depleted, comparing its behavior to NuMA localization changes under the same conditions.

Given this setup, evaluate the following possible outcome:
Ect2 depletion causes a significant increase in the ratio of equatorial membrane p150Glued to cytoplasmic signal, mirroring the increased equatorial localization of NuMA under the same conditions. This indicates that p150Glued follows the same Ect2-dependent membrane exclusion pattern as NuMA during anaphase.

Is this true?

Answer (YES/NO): YES